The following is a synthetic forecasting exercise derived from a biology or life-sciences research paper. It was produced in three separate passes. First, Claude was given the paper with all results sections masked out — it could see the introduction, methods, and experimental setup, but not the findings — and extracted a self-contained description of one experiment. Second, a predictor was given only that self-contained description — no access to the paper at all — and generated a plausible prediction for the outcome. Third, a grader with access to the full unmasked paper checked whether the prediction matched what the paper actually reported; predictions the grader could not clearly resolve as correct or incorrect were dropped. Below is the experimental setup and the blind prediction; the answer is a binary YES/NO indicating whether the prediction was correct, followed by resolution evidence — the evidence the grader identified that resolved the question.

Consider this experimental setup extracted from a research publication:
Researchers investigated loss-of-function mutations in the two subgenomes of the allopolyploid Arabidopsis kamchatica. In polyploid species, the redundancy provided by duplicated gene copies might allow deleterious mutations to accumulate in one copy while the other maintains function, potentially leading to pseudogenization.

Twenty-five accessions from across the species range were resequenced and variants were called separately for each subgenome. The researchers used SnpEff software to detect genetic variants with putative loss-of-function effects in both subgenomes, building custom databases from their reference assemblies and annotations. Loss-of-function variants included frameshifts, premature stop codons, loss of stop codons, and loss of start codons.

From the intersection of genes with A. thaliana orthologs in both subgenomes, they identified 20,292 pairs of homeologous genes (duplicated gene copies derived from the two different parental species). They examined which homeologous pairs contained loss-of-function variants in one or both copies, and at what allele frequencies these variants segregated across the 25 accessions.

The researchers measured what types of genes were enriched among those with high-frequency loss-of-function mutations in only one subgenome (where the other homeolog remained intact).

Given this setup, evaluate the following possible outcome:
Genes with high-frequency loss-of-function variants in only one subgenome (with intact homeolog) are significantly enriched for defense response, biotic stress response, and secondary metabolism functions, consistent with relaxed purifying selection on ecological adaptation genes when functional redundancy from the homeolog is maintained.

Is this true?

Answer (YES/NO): NO